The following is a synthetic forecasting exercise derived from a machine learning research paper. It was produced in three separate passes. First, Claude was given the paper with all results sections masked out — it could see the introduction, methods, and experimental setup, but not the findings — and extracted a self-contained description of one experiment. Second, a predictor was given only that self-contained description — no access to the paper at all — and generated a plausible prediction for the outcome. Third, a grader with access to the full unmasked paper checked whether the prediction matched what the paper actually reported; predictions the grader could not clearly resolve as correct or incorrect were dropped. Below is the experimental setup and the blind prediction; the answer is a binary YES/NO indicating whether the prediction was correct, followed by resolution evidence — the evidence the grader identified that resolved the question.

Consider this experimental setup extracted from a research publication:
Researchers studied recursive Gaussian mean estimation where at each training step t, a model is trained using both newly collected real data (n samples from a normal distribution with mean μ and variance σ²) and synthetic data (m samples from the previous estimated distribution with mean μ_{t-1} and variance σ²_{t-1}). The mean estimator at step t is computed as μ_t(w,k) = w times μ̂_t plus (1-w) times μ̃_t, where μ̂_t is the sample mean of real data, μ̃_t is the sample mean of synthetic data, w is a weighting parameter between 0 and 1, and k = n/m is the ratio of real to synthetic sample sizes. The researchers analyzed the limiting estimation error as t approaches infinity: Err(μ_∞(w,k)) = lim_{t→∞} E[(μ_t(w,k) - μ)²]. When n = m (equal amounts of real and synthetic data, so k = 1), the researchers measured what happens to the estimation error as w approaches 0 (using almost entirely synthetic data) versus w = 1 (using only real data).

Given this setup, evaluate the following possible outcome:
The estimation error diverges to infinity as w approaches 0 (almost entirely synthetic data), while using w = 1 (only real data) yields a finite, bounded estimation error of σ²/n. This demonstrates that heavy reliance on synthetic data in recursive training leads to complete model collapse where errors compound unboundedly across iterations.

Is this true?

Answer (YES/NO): YES